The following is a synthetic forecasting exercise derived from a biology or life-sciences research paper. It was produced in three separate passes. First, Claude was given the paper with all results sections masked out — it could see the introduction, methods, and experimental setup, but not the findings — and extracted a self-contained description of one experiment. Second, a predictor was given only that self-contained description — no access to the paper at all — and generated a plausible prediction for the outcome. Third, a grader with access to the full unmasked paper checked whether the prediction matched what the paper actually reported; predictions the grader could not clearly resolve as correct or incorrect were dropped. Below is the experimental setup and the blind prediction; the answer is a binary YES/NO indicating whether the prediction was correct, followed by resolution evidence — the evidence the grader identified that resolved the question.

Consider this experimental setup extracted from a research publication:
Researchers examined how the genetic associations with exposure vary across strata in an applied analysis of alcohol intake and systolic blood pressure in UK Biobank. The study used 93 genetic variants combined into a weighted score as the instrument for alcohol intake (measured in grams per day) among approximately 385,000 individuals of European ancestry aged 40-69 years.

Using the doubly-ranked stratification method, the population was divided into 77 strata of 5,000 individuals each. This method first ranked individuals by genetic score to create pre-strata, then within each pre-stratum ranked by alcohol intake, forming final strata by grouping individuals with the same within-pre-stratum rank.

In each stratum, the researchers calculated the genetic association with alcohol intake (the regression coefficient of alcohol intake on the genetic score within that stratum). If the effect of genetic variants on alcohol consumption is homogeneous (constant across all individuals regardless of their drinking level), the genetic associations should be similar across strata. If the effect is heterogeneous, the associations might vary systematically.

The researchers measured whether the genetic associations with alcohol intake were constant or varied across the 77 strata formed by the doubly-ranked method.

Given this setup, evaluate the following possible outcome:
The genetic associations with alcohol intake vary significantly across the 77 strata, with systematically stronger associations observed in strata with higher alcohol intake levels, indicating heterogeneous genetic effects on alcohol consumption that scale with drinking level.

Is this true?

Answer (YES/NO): YES